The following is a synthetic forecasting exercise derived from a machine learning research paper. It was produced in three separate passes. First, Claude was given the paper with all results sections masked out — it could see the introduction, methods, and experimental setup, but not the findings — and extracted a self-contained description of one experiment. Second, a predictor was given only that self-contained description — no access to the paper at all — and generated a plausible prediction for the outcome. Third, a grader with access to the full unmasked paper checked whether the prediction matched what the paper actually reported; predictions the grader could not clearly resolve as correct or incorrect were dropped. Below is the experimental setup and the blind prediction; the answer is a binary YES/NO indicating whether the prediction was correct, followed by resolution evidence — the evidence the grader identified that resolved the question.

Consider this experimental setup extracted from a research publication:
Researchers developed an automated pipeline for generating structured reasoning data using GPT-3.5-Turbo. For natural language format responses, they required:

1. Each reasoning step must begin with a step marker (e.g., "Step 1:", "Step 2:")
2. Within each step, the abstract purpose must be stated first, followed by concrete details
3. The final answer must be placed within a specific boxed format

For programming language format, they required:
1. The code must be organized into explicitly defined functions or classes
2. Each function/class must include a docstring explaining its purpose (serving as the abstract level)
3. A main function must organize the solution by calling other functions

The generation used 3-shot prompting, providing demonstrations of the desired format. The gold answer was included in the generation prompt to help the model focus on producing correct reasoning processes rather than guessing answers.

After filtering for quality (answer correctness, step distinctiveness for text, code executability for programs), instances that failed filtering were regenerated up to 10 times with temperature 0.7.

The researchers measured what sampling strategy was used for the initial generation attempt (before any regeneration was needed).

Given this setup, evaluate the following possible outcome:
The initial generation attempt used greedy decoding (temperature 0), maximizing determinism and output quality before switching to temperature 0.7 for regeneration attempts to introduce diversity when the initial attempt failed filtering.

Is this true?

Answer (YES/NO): YES